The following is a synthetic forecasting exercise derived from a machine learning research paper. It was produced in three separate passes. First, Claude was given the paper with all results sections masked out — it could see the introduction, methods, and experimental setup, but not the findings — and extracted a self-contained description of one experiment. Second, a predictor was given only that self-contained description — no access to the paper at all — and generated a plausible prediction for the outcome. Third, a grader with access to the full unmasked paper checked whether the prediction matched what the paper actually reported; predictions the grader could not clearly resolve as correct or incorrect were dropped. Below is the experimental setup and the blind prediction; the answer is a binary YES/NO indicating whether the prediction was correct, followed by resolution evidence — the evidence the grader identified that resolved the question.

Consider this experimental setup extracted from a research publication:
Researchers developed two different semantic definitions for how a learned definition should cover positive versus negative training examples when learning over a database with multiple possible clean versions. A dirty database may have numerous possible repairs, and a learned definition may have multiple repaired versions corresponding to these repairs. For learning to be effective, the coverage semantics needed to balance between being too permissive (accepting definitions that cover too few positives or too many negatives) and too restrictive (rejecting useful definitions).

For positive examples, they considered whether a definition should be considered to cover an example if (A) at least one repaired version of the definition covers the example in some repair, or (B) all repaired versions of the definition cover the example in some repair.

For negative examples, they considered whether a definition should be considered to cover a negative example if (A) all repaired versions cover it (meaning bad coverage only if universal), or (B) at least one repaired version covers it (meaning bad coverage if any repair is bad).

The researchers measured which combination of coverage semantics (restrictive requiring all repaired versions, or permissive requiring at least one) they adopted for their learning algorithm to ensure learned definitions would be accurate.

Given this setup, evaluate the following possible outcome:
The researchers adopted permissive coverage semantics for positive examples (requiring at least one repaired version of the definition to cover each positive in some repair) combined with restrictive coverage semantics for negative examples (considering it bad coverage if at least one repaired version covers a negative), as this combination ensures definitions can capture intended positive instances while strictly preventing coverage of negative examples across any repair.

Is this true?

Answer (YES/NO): NO